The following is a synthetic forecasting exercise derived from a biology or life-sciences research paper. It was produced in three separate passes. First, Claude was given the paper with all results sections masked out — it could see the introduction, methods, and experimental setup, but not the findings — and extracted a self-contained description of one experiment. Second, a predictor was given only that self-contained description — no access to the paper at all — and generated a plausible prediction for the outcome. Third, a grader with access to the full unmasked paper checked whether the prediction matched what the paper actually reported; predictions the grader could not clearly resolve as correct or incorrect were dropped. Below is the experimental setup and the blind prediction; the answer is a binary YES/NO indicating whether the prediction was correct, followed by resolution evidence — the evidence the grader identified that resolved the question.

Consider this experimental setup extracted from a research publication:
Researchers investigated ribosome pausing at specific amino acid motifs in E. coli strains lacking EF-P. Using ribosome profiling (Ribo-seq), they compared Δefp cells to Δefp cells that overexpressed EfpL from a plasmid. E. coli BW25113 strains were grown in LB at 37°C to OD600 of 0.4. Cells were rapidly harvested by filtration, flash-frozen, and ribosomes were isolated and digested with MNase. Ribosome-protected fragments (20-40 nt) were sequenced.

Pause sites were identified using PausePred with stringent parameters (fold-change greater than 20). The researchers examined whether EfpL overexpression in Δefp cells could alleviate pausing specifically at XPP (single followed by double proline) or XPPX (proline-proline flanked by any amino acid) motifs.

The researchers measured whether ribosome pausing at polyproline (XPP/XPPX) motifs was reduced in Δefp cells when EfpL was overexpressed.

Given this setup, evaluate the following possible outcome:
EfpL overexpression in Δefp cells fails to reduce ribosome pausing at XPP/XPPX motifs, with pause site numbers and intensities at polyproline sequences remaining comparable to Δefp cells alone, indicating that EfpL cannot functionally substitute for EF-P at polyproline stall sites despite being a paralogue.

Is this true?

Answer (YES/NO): NO